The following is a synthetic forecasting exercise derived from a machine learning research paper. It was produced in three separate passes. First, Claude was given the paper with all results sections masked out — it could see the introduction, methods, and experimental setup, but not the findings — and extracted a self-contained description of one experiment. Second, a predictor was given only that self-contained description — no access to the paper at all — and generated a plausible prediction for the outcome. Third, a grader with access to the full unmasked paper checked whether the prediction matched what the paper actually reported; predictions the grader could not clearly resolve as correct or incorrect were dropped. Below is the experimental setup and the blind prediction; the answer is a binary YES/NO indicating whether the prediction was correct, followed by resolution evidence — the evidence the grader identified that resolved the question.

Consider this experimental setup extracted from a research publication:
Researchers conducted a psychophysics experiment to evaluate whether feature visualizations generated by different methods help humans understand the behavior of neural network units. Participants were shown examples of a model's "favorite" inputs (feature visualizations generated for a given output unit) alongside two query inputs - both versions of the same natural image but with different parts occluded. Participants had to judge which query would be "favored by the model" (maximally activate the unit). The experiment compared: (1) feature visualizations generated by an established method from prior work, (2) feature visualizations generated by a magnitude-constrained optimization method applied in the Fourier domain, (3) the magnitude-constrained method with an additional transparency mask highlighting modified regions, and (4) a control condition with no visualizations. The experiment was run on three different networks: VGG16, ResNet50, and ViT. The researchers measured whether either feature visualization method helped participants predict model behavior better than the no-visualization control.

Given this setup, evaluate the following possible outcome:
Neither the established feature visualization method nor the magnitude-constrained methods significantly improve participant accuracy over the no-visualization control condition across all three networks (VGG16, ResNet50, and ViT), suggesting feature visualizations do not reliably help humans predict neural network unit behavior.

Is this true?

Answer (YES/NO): NO